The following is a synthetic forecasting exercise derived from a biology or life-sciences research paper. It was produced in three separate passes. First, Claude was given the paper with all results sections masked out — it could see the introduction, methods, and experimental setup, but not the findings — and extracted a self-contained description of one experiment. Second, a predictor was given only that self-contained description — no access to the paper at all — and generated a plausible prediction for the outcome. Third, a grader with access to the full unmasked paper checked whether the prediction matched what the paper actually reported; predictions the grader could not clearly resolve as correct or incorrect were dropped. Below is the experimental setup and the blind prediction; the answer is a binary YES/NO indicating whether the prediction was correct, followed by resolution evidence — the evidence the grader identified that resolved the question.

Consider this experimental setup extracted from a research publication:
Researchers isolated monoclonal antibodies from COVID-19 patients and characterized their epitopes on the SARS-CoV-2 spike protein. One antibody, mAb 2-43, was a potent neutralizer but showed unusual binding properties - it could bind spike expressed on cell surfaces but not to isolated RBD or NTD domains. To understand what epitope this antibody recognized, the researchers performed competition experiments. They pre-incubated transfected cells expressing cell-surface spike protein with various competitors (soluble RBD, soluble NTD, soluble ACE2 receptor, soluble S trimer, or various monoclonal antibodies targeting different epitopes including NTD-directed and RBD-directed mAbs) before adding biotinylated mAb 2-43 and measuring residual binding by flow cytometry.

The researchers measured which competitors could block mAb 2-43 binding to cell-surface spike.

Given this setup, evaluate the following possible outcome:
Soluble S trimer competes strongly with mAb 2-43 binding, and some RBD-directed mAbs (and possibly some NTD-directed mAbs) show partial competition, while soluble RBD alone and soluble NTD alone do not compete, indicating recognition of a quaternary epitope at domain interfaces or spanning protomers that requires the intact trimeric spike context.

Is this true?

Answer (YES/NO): NO